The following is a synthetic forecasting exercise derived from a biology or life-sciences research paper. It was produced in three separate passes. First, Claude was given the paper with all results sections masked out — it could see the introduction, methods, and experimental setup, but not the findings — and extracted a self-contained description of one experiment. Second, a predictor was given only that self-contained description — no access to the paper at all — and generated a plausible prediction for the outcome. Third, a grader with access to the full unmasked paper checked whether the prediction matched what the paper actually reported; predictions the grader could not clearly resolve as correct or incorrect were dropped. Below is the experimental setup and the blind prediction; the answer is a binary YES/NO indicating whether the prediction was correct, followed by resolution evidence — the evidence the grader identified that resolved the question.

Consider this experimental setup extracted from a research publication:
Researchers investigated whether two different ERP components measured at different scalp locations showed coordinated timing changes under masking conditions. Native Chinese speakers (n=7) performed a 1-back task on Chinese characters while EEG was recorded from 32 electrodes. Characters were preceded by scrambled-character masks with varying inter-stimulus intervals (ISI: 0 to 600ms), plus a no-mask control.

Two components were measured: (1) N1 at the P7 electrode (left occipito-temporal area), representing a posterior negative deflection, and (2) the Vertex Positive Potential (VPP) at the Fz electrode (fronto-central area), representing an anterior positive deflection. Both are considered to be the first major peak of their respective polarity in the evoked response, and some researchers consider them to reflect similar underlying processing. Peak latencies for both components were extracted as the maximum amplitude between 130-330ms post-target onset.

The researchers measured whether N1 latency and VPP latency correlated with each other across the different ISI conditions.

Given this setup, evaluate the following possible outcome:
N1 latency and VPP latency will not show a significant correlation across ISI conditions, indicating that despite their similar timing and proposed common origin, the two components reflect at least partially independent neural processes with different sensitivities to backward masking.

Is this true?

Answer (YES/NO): NO